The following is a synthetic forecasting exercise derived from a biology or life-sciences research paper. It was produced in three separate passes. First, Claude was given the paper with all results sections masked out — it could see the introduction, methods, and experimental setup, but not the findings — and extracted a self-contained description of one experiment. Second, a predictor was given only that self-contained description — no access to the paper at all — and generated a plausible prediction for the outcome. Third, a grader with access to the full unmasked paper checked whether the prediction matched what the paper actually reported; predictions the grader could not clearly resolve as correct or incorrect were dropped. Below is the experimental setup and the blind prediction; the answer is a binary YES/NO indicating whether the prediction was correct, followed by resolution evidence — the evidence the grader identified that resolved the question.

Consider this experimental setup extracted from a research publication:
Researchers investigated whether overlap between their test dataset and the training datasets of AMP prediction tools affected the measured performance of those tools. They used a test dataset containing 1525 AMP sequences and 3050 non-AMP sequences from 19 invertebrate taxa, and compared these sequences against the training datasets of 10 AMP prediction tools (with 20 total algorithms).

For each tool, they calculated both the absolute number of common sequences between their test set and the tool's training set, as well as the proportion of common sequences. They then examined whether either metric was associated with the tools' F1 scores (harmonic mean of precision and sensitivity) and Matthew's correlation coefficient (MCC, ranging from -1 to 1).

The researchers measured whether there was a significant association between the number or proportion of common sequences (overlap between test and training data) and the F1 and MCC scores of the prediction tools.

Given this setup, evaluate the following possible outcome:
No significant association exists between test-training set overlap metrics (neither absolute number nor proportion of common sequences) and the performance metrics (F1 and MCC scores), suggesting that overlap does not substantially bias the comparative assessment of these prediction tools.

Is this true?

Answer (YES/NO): NO